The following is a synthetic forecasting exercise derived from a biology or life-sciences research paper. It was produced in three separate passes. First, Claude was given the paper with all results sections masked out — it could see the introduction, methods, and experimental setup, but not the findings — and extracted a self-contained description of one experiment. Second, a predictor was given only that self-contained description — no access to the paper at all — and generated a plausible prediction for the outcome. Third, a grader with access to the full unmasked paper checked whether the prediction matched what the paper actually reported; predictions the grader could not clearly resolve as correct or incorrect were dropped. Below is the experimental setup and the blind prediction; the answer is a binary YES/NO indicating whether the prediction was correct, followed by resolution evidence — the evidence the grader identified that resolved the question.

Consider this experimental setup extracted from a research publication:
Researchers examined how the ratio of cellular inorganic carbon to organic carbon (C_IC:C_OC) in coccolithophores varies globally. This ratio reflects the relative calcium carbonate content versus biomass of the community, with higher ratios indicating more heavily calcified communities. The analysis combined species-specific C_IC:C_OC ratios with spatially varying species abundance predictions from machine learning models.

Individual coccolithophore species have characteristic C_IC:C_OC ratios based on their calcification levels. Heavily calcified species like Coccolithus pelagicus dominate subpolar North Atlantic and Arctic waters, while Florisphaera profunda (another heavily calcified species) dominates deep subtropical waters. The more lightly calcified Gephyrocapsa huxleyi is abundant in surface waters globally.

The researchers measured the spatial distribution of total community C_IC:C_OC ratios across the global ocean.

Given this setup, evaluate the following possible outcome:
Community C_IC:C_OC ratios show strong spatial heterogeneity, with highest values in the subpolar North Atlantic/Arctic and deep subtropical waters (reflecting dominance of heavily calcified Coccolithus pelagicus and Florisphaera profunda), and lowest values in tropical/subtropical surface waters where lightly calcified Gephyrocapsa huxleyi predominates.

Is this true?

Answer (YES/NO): YES